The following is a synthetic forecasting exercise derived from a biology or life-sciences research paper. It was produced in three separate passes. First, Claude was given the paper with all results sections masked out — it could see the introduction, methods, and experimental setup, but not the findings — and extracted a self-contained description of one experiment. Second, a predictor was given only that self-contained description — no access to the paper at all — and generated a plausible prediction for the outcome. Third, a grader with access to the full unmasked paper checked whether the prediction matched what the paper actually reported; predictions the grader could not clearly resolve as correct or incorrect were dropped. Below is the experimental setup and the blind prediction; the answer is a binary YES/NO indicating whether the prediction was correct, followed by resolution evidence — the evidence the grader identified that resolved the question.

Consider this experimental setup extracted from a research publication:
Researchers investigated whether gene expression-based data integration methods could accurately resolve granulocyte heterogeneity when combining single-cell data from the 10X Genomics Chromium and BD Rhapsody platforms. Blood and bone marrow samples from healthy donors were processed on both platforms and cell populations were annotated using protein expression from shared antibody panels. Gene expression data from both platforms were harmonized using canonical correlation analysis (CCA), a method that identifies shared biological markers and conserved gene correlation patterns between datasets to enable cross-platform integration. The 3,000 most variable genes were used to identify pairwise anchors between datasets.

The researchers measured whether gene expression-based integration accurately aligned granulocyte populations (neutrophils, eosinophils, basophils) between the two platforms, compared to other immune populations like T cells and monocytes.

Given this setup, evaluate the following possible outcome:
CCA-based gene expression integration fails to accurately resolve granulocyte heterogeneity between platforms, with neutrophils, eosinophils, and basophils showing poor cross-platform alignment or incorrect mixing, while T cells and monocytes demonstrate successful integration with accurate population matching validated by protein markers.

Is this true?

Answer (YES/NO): YES